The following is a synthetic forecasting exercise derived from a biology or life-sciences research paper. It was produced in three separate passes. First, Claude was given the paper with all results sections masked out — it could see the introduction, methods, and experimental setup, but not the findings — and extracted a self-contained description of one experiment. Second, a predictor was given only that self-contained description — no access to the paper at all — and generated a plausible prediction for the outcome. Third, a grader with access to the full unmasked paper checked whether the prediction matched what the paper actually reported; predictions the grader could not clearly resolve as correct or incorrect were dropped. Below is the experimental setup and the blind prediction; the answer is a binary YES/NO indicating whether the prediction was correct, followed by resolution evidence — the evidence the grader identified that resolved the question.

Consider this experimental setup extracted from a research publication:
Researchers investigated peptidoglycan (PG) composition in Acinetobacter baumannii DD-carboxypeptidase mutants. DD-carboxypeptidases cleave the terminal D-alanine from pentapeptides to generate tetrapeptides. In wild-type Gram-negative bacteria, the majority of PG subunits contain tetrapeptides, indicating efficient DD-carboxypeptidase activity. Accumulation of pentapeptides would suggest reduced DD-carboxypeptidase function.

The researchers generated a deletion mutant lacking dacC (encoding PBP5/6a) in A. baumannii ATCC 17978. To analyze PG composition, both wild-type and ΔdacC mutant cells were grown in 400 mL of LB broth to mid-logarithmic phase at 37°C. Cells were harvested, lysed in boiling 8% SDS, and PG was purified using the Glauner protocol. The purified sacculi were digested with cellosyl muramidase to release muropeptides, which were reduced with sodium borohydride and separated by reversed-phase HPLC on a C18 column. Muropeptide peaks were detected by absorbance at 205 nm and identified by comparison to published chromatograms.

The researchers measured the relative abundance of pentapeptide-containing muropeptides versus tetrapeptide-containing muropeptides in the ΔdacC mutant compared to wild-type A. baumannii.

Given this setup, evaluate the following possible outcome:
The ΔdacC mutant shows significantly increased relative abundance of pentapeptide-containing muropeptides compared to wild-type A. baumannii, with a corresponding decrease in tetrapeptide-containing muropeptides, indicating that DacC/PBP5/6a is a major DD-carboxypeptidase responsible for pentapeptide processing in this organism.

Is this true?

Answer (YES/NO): YES